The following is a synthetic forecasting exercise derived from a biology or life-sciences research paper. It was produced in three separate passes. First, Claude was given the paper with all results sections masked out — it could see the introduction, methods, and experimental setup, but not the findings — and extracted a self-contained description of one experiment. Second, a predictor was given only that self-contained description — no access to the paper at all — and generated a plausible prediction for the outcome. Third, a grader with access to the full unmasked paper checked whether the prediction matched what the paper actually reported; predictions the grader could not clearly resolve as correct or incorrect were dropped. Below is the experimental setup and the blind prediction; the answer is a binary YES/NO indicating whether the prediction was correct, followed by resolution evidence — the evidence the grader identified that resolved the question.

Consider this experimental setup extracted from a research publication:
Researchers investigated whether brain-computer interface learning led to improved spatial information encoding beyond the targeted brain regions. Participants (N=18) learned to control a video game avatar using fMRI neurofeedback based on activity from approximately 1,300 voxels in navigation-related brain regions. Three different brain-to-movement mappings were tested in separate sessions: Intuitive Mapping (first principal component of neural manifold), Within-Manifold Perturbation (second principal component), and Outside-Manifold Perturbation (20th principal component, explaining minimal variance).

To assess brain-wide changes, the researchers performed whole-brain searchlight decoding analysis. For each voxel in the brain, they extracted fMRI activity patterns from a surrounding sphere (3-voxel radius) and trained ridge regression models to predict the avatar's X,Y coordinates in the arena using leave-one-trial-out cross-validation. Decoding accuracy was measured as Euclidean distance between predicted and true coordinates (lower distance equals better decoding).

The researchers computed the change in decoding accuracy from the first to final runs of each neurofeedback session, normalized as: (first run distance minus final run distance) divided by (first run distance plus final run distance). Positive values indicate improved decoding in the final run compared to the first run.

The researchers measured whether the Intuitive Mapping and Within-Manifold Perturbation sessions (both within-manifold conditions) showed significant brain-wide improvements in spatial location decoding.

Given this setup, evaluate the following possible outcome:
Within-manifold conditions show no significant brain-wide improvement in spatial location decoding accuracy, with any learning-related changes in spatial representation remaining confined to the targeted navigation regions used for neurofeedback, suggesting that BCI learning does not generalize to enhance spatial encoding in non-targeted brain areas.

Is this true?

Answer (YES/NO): NO